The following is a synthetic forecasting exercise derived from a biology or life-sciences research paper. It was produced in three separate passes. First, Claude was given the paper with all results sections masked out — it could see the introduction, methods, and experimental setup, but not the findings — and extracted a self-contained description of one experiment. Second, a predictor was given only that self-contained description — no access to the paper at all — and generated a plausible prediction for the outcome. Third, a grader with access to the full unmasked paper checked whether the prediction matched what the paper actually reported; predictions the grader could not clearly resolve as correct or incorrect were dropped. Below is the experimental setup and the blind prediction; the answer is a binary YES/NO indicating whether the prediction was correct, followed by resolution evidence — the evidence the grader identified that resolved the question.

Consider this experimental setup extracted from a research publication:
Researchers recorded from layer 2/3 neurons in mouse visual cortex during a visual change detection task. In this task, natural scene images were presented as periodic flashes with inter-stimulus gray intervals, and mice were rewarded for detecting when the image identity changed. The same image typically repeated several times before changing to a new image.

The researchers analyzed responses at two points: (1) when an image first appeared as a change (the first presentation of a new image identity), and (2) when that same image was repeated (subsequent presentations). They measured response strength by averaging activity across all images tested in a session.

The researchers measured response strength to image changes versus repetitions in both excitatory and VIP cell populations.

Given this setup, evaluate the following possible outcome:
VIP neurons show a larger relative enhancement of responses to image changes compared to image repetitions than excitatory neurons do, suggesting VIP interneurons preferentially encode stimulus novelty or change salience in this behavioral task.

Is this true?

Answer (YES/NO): NO